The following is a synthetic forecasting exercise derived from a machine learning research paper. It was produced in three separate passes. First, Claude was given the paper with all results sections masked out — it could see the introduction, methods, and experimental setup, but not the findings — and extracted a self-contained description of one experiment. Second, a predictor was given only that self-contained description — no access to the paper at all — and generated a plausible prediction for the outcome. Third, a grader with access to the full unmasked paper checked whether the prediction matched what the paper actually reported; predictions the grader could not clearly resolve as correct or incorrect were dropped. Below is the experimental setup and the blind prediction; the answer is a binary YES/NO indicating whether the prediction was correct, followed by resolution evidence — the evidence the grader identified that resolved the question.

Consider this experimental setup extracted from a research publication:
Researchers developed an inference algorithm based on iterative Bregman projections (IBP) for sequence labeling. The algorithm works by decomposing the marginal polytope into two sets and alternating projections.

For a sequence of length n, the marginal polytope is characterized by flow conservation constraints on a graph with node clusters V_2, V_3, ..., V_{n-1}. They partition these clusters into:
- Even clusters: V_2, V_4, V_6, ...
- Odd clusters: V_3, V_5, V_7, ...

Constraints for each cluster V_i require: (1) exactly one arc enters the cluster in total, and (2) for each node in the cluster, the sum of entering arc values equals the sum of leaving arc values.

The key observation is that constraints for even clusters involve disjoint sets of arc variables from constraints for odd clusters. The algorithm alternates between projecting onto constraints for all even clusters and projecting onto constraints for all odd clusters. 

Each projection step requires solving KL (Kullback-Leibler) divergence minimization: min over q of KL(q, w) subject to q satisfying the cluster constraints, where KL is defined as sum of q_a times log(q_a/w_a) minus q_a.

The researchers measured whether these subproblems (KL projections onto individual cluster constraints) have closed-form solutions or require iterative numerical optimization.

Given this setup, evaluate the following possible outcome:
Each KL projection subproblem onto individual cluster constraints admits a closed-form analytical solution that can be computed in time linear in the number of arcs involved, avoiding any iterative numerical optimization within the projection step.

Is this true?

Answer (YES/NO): YES